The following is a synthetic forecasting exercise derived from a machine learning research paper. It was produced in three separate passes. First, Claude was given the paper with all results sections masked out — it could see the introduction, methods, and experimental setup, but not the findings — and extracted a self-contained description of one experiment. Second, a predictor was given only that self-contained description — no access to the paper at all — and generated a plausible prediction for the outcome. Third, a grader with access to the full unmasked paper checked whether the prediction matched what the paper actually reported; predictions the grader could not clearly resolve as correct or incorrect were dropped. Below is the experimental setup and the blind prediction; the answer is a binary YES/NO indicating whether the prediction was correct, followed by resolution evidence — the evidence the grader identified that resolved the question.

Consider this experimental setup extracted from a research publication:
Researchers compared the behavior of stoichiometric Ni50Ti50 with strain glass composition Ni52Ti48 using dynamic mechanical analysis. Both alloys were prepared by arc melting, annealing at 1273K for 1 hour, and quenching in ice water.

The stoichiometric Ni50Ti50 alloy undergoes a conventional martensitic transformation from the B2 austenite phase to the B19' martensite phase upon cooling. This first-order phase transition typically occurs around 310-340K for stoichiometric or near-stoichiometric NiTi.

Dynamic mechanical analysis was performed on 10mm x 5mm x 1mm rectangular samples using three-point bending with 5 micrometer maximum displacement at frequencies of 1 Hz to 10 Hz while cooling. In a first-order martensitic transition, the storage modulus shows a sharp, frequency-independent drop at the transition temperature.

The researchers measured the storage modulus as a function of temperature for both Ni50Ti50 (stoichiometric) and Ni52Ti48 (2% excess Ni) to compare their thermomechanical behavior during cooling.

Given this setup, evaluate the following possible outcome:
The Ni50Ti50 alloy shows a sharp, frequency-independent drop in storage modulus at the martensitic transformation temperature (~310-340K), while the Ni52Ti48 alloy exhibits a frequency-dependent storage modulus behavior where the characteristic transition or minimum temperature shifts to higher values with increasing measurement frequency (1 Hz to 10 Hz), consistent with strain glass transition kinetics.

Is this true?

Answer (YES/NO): YES